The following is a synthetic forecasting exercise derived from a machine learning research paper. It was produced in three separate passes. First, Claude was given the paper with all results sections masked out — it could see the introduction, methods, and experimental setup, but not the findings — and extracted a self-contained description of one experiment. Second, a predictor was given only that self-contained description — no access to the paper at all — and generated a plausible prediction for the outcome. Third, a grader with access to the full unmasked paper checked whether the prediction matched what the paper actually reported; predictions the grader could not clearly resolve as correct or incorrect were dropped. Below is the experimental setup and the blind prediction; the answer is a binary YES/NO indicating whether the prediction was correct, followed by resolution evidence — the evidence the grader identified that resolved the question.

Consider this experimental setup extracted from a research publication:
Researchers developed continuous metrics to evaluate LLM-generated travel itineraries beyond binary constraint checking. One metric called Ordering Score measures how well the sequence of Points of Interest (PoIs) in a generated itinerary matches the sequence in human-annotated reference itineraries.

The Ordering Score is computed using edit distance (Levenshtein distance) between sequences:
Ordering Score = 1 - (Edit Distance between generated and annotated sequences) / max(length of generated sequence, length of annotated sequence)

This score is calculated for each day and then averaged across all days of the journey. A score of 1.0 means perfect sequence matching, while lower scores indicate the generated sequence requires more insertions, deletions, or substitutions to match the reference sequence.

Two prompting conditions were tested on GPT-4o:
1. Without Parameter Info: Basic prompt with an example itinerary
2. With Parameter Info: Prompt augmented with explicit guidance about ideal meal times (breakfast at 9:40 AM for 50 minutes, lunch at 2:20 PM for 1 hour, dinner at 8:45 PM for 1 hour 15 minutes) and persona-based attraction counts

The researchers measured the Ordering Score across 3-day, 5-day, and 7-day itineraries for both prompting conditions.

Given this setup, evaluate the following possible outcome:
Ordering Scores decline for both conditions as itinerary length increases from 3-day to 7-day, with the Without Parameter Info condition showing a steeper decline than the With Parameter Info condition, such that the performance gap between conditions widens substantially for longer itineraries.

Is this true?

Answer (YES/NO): NO